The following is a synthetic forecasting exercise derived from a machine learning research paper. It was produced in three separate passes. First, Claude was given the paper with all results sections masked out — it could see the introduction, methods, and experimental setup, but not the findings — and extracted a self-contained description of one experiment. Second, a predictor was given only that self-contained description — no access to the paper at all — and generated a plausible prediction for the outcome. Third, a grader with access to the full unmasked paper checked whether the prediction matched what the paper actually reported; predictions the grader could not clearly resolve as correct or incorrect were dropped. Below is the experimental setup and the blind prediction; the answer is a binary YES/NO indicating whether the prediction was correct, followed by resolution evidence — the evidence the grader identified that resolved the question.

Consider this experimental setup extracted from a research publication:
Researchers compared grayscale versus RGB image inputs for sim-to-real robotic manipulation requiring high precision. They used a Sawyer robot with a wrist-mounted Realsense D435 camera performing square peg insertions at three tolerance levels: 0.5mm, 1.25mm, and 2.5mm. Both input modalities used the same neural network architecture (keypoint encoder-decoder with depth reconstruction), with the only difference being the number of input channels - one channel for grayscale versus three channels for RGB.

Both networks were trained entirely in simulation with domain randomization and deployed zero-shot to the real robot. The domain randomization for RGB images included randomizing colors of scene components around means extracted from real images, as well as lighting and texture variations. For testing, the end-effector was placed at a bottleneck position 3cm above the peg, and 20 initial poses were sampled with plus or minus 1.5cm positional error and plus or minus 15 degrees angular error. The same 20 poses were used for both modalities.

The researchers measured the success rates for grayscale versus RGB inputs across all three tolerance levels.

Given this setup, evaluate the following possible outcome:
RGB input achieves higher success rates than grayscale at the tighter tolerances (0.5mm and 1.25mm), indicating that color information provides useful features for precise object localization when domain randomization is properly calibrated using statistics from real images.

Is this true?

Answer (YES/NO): NO